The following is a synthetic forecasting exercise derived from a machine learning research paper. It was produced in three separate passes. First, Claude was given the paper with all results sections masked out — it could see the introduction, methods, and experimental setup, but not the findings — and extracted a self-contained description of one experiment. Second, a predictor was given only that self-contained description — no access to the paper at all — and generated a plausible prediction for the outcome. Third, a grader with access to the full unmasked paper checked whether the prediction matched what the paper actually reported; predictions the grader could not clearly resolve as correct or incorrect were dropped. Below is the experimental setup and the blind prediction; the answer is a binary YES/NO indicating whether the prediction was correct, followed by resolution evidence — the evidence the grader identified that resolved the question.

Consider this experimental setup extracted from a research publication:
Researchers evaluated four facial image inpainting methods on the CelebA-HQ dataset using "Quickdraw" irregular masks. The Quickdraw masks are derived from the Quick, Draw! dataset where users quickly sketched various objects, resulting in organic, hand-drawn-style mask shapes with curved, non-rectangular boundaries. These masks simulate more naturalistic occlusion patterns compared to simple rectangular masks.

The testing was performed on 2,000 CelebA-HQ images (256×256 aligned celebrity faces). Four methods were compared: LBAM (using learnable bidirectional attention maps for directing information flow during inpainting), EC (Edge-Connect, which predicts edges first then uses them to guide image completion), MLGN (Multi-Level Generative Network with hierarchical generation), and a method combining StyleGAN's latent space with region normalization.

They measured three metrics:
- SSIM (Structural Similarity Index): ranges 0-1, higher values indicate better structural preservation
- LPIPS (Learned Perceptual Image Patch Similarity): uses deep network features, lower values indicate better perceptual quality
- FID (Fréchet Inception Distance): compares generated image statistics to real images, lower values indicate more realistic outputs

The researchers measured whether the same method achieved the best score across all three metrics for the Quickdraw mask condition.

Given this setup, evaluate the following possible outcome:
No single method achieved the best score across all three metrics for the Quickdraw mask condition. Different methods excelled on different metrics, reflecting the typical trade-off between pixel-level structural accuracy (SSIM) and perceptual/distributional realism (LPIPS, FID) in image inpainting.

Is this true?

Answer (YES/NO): YES